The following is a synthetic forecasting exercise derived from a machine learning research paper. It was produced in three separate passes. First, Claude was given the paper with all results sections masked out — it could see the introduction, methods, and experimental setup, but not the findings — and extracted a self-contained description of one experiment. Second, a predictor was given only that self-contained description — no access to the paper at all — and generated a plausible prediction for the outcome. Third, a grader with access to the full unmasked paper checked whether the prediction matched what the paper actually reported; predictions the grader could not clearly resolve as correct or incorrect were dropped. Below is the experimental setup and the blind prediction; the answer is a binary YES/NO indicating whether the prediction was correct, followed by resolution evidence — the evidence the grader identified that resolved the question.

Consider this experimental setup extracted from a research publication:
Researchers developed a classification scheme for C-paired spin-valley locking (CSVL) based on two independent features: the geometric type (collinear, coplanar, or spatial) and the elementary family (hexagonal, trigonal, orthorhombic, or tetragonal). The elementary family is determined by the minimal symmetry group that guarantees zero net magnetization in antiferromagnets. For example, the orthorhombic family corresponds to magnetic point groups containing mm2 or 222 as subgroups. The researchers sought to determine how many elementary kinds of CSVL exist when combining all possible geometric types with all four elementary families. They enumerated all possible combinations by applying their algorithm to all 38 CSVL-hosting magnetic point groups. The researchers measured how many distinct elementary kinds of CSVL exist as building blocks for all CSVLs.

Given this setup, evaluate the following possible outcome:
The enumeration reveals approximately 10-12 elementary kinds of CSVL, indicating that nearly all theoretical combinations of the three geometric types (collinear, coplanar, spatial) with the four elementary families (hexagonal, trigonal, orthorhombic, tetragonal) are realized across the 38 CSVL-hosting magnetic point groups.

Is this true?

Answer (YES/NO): YES